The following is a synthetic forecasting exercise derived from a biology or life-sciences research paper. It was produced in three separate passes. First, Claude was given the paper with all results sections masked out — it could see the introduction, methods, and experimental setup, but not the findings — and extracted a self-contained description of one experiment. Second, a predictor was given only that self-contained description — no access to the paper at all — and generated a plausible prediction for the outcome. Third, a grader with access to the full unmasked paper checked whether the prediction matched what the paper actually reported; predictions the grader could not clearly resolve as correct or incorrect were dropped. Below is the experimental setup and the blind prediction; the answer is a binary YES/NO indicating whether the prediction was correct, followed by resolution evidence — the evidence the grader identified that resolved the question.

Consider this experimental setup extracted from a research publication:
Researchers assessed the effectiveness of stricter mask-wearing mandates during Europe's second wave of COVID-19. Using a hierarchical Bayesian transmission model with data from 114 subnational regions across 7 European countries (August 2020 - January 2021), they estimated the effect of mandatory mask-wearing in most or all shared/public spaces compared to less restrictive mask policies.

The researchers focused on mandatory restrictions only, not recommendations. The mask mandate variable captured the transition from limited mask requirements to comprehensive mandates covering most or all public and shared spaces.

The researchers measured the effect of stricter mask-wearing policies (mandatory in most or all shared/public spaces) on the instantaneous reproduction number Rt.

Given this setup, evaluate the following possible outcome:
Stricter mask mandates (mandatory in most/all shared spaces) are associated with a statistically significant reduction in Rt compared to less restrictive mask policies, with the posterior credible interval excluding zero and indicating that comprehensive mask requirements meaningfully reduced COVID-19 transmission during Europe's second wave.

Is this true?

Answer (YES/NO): YES